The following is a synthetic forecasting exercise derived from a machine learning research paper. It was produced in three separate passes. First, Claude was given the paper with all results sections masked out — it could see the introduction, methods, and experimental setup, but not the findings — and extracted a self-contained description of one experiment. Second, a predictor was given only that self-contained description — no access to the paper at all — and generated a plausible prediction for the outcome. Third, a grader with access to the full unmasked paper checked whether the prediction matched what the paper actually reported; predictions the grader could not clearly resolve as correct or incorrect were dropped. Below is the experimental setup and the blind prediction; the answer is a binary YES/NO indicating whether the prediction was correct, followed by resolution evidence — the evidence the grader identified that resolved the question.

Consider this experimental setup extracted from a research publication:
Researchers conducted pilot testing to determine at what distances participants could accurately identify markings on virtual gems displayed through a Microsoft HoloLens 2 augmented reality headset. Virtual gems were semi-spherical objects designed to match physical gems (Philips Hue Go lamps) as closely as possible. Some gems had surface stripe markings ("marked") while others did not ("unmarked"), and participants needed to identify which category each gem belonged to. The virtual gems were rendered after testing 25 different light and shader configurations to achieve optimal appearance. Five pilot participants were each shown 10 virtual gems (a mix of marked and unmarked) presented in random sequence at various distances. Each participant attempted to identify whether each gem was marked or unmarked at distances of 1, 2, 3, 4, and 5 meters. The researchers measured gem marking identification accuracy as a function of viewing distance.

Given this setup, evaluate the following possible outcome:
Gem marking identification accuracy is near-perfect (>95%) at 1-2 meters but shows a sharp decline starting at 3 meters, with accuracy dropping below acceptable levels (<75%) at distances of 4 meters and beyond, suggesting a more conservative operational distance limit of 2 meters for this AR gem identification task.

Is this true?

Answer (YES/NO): NO